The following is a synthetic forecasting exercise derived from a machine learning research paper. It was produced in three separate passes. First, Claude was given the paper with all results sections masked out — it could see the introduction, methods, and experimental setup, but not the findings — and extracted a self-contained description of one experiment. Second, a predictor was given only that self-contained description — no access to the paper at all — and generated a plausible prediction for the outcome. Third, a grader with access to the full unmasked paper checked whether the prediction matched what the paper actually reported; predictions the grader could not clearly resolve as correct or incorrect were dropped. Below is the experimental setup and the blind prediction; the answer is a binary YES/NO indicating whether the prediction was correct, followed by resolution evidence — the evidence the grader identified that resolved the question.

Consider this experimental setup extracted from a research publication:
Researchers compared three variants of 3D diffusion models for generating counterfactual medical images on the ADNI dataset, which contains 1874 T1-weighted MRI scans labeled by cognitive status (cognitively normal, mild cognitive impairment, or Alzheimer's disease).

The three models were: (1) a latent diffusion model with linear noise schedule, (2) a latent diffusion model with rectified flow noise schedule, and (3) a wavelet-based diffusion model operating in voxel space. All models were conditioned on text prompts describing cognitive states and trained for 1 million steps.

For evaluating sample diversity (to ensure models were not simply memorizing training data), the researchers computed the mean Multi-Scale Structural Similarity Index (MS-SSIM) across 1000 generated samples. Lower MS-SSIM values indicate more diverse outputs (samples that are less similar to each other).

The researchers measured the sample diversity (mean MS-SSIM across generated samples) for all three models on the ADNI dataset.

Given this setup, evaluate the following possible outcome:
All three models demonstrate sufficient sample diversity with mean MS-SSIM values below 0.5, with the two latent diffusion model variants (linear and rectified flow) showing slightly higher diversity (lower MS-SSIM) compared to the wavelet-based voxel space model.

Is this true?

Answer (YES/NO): NO